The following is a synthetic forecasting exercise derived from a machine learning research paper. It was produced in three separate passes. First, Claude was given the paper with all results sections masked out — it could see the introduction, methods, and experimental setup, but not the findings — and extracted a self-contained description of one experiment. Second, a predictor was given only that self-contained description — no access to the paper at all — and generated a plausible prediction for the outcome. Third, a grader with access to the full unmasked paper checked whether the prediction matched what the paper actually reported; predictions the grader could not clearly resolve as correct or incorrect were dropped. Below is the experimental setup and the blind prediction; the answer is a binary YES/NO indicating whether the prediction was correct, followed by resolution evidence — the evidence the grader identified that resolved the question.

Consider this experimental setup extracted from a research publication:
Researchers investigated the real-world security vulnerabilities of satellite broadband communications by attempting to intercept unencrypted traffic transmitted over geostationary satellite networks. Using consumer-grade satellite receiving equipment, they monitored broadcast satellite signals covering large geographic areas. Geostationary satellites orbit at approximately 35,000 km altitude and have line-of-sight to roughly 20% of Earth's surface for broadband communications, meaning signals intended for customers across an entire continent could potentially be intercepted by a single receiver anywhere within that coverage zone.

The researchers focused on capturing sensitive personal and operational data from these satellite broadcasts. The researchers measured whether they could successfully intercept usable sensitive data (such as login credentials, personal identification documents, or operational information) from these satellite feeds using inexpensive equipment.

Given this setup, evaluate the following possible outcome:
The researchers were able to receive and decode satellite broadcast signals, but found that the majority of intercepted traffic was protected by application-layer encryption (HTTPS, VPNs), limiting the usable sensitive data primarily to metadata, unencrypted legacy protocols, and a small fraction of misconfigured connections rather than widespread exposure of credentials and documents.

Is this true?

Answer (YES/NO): NO